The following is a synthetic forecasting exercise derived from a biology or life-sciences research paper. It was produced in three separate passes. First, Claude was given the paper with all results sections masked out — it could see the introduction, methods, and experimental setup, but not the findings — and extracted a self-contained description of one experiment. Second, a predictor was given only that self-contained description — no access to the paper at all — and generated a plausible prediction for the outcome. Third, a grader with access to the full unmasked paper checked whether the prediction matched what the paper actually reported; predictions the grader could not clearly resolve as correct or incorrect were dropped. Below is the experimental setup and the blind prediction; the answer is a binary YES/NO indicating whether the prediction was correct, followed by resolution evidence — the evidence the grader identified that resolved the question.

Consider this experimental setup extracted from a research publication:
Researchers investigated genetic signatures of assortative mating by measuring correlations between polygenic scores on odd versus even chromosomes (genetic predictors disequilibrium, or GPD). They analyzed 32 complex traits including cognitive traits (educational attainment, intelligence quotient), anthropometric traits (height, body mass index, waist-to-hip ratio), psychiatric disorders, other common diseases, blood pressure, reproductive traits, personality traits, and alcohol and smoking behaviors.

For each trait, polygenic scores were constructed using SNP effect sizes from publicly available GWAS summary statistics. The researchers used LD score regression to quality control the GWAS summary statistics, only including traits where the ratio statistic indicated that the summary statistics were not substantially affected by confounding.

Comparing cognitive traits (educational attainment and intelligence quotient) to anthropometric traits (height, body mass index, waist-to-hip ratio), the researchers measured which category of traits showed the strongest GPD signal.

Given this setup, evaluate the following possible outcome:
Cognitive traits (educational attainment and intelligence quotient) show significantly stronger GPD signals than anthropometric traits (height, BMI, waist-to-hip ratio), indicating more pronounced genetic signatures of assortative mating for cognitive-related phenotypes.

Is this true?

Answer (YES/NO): NO